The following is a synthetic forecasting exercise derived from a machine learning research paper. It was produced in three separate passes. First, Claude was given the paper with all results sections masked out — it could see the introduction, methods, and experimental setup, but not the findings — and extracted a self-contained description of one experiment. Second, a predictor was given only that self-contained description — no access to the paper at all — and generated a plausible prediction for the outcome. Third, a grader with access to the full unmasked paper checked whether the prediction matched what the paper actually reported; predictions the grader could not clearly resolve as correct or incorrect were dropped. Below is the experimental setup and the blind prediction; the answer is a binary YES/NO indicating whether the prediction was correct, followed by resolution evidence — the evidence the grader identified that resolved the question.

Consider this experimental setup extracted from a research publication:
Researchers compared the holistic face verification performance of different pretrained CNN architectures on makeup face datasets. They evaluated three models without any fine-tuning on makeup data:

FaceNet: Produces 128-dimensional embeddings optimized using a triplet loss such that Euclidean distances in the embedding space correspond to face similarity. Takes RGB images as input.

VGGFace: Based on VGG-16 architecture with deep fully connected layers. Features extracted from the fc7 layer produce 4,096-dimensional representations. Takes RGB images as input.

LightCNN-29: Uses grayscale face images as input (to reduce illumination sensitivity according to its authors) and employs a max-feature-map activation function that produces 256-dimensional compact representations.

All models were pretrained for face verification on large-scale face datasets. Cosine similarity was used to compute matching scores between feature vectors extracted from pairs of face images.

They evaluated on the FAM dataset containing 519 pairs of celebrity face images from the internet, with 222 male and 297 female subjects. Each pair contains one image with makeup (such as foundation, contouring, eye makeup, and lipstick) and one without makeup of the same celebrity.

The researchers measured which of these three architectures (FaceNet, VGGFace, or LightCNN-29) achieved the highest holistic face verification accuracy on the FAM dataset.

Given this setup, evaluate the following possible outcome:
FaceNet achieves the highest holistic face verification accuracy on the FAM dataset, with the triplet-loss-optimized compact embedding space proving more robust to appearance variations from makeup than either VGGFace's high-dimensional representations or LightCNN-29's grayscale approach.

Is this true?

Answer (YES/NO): NO